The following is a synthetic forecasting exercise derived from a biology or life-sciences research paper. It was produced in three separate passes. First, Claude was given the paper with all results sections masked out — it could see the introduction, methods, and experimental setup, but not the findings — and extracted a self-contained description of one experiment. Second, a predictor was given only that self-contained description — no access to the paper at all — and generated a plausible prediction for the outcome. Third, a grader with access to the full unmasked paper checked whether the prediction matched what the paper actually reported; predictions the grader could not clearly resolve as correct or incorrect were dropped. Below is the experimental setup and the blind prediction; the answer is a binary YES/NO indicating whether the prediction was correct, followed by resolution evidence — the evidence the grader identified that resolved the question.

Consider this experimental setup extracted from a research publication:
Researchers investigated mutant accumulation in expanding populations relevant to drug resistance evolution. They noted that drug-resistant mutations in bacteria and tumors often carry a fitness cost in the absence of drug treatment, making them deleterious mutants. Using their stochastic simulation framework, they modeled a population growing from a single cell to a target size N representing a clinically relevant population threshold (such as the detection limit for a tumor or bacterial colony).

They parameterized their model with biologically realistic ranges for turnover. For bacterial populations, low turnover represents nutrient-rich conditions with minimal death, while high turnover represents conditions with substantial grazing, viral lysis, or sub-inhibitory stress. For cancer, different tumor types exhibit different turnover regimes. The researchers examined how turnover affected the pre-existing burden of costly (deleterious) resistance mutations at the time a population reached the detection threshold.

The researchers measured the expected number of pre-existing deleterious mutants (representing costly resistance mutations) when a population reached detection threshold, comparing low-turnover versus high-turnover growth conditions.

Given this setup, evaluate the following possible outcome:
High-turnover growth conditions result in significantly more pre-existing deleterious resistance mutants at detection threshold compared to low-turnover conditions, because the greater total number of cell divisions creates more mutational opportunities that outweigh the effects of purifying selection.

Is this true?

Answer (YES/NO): NO